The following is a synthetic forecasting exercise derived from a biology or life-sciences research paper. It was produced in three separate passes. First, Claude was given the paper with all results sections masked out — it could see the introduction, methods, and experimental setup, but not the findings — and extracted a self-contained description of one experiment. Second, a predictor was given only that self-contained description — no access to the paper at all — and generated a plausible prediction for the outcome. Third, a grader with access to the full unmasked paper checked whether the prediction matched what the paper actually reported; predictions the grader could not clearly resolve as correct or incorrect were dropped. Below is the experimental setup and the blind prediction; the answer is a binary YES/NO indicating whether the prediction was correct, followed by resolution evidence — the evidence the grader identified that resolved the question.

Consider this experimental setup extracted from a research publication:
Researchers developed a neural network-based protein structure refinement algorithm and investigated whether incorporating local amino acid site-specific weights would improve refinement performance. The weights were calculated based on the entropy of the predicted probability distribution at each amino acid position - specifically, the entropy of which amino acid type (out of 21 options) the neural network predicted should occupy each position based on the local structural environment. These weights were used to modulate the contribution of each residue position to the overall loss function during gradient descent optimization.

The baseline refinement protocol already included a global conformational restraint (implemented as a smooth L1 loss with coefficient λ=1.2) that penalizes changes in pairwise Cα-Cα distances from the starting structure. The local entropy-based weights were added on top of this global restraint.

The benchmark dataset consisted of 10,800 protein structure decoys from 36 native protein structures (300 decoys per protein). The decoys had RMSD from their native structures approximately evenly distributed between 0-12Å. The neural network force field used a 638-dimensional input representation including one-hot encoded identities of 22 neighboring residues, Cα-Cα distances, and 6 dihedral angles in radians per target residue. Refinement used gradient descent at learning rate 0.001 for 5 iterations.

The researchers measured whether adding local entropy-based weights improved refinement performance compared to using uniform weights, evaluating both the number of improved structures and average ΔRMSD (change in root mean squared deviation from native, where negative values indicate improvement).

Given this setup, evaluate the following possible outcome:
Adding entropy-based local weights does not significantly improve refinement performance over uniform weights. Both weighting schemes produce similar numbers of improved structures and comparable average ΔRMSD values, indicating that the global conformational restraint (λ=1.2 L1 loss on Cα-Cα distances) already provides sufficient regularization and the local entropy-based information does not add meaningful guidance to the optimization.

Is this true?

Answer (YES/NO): NO